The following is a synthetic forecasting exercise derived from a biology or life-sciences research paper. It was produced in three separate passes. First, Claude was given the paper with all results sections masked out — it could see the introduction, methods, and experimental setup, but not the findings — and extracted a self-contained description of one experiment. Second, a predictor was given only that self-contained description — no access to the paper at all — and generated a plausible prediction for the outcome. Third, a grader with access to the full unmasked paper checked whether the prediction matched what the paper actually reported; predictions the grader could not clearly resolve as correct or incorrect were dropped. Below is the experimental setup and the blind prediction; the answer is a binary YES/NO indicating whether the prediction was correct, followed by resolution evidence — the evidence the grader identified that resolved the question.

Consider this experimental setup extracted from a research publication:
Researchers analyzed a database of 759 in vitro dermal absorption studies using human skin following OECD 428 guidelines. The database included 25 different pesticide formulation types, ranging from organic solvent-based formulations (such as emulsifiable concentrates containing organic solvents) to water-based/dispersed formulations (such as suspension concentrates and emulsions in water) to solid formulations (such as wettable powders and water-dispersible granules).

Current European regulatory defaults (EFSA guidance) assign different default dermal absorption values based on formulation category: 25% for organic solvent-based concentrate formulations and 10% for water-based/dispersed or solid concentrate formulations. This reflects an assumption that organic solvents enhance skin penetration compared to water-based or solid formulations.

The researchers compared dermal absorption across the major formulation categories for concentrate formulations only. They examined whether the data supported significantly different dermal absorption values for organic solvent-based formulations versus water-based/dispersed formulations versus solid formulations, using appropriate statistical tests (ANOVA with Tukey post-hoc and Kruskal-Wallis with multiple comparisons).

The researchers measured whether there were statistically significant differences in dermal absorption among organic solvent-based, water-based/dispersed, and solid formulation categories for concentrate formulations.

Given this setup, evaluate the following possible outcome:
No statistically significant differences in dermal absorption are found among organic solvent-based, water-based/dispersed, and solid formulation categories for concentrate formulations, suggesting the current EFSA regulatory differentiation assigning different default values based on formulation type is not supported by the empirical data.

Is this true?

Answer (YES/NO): NO